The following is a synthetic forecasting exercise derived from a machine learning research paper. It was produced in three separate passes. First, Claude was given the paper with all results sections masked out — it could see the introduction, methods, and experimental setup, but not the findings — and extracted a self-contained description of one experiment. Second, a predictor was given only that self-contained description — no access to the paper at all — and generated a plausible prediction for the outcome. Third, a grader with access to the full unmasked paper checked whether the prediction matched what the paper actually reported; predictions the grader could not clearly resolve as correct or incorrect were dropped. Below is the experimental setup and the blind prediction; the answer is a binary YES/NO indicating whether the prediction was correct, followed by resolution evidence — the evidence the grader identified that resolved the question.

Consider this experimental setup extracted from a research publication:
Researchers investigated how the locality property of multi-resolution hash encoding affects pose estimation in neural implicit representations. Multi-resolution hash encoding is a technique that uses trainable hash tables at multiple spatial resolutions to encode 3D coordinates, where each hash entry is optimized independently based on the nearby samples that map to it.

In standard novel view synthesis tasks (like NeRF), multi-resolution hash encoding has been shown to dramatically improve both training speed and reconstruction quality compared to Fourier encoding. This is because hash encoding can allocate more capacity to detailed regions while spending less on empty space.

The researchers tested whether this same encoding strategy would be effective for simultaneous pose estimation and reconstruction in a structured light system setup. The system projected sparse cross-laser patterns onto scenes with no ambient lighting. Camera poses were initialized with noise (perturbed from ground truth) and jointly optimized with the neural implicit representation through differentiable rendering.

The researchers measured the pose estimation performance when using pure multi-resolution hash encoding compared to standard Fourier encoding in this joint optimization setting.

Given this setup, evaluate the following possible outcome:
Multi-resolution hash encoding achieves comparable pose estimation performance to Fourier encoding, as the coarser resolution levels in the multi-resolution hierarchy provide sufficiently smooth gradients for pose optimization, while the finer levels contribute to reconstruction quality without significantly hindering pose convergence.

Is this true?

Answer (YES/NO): NO